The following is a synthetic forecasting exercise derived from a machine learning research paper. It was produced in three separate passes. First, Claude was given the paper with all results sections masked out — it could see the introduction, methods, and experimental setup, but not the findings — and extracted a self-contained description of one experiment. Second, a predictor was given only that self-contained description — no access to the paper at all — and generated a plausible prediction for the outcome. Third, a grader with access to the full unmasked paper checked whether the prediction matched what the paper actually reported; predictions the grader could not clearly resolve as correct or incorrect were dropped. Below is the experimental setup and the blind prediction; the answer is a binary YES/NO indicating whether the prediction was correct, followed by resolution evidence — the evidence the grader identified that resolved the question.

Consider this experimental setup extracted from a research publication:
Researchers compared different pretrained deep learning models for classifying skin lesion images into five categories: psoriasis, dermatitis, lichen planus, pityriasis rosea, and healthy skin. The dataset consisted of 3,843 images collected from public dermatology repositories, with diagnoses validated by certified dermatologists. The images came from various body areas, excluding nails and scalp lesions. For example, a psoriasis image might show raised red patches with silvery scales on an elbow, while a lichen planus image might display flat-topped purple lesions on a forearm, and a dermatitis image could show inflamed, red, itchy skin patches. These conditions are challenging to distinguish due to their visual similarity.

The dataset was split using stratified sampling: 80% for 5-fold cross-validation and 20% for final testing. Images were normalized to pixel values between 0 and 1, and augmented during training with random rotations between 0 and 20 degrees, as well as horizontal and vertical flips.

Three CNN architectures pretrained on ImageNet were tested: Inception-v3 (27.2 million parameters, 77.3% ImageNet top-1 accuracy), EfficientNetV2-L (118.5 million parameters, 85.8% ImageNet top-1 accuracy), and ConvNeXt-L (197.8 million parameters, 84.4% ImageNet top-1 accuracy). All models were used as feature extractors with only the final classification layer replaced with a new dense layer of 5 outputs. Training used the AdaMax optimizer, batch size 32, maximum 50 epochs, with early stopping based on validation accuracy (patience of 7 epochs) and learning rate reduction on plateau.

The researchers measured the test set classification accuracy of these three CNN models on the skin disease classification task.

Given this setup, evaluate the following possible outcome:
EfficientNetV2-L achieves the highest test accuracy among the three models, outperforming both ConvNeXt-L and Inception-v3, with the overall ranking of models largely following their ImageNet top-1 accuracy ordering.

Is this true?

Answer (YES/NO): NO